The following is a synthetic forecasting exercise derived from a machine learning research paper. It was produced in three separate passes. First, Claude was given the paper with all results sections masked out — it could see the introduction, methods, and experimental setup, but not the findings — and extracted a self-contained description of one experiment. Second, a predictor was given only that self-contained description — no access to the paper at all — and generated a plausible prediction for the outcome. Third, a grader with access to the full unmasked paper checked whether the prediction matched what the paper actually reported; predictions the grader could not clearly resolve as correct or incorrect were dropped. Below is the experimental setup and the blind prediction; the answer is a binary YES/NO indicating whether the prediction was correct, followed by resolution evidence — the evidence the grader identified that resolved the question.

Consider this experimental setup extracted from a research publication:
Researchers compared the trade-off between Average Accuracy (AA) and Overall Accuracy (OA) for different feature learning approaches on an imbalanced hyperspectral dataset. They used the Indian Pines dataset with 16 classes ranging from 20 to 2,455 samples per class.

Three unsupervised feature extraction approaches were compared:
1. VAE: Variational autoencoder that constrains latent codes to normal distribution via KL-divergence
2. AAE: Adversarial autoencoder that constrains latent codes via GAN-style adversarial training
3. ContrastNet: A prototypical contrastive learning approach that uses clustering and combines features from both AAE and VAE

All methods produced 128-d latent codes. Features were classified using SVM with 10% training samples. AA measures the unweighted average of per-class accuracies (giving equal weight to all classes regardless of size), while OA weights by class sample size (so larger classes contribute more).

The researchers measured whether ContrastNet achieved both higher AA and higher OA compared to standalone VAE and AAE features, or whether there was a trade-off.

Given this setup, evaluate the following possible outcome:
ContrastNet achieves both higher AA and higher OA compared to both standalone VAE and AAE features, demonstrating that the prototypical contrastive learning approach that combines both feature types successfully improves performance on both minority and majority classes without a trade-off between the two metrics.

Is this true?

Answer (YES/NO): NO